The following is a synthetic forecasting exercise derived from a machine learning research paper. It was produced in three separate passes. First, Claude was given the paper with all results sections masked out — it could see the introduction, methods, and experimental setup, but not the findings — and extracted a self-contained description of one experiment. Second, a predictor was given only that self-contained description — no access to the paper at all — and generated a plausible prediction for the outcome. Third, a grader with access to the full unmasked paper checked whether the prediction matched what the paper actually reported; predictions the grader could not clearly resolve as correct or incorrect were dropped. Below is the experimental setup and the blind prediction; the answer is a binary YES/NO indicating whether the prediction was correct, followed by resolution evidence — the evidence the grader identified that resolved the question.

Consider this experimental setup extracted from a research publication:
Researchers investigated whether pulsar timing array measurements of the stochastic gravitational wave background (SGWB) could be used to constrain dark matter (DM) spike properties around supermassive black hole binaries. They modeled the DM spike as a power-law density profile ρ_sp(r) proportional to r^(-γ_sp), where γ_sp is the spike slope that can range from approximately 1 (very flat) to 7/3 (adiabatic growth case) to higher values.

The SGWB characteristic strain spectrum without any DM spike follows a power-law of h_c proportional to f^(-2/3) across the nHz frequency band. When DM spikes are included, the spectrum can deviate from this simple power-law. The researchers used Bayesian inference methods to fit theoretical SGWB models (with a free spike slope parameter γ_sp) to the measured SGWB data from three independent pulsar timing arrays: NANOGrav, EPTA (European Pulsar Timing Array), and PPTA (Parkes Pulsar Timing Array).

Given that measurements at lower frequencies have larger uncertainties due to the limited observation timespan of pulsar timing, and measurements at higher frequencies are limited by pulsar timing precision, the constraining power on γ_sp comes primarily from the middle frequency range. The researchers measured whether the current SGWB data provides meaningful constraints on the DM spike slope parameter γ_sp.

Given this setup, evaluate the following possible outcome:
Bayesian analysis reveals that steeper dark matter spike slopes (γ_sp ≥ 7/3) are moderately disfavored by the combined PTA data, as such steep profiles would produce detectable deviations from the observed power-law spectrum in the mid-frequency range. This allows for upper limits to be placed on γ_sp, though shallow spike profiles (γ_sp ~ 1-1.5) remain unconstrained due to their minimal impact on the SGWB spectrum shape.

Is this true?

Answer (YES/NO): NO